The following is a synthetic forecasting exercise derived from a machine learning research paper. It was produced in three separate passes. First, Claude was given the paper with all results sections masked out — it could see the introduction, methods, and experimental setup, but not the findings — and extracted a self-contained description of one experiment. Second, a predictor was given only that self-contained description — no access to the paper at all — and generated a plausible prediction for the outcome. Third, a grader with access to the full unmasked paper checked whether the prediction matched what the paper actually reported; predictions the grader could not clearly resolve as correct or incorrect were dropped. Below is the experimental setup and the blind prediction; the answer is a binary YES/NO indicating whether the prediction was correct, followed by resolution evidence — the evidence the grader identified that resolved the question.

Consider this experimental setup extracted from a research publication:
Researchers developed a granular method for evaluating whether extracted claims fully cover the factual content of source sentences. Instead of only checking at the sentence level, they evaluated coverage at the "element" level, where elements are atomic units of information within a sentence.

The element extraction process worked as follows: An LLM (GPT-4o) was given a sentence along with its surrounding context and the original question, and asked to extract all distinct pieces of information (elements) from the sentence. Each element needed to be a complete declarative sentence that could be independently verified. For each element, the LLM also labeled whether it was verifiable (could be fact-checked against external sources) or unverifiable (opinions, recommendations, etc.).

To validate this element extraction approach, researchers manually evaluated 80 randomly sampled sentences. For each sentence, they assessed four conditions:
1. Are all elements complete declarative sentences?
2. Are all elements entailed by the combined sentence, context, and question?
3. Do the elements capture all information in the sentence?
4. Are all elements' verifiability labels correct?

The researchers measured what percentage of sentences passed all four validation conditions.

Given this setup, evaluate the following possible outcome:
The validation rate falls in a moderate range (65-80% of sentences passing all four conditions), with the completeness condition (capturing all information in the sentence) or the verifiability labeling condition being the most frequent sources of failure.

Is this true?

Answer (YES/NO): NO